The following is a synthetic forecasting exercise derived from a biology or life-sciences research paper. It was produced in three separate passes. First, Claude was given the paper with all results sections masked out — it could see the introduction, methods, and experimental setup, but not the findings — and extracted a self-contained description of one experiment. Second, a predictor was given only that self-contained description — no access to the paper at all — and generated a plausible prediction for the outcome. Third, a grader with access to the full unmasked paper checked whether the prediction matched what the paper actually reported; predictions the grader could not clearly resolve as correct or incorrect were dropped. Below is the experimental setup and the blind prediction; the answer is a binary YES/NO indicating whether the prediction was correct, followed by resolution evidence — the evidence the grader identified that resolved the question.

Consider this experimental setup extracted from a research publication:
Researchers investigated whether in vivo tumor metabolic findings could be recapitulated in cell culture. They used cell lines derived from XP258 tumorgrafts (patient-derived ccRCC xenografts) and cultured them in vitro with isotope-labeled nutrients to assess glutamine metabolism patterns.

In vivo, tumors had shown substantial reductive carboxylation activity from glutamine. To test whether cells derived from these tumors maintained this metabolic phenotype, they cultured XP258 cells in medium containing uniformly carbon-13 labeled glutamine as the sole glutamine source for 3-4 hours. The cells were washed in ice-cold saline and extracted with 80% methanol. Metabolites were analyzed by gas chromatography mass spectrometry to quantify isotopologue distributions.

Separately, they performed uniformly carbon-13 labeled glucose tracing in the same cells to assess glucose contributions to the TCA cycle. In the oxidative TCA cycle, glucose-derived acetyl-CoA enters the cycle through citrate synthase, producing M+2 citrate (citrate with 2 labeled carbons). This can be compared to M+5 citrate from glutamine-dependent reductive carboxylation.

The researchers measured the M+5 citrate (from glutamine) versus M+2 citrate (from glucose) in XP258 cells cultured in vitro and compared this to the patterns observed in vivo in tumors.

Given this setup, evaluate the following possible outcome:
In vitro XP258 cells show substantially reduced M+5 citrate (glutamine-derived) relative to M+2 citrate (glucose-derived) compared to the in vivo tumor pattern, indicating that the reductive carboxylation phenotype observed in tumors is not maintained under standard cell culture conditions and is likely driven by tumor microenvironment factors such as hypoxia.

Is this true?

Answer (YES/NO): NO